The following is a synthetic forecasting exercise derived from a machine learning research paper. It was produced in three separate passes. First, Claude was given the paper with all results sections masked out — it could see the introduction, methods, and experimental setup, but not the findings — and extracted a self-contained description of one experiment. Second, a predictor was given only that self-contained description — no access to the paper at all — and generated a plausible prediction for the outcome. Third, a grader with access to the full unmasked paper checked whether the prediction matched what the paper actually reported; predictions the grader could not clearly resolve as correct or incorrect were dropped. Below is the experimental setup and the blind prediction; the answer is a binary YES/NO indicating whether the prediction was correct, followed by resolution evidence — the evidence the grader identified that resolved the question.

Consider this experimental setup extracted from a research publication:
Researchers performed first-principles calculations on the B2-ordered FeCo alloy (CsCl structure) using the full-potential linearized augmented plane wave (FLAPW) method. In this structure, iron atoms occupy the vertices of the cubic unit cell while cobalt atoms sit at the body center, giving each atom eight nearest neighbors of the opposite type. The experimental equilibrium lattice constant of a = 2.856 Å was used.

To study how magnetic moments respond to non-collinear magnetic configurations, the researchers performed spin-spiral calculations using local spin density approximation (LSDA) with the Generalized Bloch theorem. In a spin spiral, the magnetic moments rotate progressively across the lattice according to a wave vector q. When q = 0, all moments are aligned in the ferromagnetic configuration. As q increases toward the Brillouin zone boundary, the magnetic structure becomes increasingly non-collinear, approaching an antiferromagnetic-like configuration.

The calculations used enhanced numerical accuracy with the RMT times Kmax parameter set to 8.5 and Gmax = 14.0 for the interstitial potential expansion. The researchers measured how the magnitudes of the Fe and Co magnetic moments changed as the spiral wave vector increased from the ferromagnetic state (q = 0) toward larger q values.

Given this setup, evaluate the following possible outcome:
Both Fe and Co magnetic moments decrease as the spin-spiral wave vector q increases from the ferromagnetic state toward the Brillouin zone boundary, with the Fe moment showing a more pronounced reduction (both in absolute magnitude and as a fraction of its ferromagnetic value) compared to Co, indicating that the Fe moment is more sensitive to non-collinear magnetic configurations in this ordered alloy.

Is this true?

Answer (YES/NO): NO